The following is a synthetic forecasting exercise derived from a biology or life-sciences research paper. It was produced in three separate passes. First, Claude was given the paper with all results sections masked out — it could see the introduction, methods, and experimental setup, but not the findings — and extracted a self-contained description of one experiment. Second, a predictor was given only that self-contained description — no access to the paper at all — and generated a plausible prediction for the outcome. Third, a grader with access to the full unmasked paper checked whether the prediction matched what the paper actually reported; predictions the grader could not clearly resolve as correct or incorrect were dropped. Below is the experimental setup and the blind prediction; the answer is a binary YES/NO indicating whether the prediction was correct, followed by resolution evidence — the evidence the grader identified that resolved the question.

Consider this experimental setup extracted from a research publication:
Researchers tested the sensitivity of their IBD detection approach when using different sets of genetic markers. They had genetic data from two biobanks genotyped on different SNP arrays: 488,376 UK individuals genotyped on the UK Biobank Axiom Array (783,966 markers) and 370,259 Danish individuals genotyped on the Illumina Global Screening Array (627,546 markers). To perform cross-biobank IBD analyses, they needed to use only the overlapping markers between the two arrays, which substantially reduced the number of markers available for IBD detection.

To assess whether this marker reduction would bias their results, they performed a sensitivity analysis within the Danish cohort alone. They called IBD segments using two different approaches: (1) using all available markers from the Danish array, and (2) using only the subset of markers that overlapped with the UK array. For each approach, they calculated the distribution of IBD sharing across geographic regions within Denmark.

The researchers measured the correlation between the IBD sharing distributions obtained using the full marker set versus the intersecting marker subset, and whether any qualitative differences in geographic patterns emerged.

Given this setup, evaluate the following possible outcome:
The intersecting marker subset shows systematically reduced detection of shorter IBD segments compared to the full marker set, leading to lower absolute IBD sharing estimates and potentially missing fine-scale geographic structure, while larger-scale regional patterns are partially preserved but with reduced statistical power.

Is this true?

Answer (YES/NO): NO